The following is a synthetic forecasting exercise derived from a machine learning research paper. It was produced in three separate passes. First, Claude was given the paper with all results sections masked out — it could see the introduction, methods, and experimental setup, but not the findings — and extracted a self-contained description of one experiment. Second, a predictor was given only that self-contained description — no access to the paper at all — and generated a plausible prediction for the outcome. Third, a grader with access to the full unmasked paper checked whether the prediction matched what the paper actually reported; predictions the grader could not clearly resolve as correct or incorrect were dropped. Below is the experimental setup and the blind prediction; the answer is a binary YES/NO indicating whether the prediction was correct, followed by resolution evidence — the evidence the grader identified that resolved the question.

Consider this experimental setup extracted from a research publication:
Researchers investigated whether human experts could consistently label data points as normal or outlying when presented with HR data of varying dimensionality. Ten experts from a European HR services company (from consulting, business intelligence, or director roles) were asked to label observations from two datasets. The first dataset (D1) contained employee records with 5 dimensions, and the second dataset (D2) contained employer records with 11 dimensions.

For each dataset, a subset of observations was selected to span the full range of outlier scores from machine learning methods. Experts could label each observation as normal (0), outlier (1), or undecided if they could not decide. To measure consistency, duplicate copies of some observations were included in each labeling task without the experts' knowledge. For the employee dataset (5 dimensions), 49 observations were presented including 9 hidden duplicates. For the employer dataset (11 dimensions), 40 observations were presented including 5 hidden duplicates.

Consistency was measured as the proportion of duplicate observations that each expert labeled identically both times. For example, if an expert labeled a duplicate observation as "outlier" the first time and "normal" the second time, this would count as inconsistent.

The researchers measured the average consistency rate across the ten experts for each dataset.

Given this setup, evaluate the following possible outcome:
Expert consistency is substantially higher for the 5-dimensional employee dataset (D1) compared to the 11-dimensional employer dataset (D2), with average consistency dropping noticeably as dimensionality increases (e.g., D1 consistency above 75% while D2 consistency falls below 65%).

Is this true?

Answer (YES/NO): NO